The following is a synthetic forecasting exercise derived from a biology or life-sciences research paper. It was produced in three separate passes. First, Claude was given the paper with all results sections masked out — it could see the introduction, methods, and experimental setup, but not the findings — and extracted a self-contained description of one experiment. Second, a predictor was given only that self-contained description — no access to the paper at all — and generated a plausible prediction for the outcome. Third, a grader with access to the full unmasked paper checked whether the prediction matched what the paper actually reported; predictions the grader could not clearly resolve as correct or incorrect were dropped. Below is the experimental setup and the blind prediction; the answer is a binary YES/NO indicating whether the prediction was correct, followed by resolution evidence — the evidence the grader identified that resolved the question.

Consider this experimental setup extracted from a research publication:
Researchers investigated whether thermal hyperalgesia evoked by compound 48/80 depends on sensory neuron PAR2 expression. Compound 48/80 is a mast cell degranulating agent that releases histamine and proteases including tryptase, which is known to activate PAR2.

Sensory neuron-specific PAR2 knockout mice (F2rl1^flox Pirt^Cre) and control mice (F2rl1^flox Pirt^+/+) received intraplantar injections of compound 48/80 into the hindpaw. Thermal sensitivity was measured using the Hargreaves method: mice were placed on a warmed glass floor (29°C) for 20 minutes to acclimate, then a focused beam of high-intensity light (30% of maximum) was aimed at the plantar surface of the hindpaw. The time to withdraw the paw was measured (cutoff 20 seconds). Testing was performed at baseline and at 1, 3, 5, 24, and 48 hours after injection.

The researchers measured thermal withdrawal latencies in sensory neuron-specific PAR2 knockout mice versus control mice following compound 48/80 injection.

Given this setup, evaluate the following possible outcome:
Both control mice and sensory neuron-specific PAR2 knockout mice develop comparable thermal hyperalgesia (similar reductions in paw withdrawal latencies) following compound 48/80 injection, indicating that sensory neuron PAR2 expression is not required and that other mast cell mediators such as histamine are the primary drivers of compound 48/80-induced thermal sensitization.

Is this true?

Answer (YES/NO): NO